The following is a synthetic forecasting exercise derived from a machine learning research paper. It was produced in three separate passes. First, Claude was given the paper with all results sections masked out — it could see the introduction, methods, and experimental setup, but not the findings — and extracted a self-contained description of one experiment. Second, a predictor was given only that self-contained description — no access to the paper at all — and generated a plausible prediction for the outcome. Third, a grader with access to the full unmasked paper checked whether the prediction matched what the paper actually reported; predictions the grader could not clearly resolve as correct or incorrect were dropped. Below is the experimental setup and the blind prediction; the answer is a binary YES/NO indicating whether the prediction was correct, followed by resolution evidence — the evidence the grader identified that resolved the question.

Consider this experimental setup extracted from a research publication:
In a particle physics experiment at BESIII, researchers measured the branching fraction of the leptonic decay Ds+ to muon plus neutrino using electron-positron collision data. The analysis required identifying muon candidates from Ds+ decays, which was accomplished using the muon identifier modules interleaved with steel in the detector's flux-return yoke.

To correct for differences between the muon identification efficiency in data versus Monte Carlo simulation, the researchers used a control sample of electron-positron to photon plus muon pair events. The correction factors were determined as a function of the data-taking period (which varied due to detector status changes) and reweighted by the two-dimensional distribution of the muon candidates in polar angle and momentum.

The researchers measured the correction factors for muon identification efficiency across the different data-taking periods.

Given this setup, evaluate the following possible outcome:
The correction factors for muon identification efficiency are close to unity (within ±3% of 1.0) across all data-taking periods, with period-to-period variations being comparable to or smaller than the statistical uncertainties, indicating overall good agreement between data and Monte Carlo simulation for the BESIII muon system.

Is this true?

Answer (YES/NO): NO